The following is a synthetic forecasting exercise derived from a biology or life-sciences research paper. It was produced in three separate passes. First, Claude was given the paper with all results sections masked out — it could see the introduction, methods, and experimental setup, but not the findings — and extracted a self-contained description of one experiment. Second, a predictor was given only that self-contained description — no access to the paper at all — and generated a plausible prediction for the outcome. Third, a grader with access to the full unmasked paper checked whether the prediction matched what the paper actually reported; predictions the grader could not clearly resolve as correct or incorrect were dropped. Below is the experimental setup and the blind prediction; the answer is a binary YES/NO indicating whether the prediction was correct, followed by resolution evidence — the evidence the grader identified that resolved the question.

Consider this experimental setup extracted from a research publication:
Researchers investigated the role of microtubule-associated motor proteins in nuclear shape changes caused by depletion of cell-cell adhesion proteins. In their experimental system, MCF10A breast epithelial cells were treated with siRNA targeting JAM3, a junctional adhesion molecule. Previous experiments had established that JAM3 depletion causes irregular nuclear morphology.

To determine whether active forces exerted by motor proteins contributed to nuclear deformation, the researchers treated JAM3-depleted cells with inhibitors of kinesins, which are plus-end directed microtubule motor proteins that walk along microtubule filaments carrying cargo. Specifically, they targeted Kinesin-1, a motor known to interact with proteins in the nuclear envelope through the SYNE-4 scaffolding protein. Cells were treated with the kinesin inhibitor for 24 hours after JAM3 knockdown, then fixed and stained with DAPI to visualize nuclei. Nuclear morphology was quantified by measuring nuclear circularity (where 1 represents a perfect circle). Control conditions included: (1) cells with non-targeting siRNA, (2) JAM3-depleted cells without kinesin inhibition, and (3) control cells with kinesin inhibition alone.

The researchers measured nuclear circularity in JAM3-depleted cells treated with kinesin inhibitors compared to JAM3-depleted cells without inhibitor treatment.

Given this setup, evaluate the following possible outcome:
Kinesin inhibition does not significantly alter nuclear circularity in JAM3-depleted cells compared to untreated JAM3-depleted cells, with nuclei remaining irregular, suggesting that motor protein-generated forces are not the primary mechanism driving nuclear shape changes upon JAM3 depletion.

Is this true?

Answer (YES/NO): NO